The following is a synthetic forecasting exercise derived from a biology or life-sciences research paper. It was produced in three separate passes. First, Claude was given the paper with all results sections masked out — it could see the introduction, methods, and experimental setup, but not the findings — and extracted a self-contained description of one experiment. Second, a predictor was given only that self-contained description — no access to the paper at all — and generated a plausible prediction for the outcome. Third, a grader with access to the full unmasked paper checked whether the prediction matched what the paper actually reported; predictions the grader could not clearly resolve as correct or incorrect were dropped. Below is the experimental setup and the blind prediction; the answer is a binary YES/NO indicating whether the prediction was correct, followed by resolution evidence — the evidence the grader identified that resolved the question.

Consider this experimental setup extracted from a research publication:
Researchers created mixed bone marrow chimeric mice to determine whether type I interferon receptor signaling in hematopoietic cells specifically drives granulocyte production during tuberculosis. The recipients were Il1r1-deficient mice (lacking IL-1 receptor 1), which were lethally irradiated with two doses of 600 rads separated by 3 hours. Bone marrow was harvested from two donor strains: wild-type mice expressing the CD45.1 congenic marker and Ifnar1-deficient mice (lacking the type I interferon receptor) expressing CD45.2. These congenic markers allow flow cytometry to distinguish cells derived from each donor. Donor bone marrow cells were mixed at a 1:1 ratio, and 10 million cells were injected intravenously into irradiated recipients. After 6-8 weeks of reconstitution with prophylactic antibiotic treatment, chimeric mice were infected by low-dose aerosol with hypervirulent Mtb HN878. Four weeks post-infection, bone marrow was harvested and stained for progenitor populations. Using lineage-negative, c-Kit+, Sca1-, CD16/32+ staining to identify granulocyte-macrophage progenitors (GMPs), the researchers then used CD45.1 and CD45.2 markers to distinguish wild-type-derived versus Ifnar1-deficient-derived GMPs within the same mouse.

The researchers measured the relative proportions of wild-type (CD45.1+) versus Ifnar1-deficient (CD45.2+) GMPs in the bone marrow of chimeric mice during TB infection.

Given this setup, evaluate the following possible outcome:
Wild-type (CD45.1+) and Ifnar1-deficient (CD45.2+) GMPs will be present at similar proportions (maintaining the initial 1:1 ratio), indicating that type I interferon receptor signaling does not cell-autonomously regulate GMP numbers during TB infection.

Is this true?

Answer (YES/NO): NO